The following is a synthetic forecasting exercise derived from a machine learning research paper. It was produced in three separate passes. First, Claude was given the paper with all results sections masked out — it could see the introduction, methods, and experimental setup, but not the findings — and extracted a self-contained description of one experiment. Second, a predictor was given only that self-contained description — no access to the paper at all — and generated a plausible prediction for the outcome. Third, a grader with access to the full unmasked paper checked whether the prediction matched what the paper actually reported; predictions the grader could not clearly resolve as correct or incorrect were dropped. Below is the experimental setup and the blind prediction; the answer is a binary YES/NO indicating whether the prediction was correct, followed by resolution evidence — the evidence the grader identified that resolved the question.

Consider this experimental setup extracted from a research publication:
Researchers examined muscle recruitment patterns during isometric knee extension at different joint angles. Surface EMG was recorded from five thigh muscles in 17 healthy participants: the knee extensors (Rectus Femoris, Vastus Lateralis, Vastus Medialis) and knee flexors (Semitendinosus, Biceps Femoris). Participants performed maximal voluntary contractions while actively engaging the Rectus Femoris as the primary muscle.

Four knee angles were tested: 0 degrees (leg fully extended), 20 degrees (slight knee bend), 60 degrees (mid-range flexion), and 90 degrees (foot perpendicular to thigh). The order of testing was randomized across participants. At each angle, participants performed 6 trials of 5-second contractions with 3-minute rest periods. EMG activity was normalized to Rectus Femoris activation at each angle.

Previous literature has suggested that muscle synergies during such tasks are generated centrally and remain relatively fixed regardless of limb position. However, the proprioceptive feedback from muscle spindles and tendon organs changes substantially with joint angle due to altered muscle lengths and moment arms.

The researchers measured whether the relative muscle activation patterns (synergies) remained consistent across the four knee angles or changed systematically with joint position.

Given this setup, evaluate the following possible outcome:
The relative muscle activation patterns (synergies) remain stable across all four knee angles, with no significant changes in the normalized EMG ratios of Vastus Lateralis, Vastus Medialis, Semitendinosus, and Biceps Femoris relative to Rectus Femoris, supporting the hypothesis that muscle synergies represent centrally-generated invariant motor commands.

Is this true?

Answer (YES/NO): NO